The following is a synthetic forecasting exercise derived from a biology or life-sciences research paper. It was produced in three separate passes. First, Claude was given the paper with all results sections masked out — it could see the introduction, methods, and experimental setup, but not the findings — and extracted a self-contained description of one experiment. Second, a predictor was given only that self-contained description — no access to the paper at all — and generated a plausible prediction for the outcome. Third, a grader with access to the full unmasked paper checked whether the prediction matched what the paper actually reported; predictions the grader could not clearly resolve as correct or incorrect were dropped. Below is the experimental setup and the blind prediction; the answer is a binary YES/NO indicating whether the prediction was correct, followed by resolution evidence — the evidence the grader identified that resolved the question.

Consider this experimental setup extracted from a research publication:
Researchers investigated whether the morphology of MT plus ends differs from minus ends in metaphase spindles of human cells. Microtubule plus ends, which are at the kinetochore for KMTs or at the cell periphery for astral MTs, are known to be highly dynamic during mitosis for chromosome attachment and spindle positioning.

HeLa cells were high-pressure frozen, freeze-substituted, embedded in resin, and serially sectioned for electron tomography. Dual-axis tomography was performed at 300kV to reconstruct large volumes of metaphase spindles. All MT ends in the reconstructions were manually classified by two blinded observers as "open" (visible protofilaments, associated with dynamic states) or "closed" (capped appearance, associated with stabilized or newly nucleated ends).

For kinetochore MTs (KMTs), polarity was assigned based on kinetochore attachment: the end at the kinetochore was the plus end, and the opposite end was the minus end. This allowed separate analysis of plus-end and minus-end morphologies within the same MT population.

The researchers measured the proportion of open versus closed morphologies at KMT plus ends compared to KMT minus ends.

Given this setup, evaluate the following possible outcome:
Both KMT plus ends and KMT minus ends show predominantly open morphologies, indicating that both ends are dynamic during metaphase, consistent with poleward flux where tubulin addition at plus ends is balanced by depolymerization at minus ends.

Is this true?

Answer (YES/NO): NO